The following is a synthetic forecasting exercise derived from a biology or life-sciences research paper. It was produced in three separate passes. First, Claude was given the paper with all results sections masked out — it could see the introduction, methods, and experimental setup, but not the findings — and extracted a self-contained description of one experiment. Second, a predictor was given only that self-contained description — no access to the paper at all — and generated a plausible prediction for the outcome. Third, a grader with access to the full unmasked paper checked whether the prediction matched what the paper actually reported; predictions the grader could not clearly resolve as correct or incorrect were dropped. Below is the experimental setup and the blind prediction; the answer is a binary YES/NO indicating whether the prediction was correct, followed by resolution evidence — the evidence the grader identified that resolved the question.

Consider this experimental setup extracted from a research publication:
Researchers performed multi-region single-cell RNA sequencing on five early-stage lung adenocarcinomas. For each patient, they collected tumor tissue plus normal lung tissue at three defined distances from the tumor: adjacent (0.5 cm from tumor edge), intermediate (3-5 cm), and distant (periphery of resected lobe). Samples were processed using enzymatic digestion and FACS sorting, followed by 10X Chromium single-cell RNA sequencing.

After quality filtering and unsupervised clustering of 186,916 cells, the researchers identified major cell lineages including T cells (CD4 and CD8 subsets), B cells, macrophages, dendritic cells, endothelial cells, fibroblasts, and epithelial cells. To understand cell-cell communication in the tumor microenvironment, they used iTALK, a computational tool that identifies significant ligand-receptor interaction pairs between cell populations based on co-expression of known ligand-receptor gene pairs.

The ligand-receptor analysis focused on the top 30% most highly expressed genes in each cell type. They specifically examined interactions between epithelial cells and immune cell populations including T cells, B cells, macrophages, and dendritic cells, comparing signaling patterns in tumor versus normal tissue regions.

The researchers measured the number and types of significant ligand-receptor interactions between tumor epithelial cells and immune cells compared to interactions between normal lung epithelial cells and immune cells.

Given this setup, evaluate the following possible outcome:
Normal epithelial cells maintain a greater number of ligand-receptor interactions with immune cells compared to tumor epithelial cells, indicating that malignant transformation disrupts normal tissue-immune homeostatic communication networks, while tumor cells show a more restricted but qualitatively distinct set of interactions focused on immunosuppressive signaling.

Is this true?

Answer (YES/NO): NO